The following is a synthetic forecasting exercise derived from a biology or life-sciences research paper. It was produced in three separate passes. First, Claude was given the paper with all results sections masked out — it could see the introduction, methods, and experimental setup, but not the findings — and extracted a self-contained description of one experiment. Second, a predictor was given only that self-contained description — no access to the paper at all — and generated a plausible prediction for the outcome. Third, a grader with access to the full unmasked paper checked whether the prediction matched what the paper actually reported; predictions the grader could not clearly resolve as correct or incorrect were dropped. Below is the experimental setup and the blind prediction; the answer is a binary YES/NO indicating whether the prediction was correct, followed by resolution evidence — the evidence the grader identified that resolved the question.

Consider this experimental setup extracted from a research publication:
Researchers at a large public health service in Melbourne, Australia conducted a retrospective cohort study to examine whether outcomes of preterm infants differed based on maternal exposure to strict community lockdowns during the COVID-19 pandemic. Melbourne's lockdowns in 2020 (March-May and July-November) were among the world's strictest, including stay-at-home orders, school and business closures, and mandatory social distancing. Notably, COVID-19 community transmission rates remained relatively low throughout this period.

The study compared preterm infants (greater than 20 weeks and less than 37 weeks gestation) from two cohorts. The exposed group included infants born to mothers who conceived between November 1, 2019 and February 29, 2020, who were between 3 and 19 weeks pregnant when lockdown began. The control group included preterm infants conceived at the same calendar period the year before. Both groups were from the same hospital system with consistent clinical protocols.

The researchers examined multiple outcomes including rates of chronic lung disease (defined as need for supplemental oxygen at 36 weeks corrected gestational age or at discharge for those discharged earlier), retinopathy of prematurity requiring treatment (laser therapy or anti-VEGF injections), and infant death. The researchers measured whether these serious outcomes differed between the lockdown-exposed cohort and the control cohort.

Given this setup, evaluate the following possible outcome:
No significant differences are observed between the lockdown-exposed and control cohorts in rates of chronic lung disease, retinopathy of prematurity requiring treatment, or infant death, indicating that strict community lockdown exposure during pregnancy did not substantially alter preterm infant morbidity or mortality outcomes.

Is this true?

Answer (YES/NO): YES